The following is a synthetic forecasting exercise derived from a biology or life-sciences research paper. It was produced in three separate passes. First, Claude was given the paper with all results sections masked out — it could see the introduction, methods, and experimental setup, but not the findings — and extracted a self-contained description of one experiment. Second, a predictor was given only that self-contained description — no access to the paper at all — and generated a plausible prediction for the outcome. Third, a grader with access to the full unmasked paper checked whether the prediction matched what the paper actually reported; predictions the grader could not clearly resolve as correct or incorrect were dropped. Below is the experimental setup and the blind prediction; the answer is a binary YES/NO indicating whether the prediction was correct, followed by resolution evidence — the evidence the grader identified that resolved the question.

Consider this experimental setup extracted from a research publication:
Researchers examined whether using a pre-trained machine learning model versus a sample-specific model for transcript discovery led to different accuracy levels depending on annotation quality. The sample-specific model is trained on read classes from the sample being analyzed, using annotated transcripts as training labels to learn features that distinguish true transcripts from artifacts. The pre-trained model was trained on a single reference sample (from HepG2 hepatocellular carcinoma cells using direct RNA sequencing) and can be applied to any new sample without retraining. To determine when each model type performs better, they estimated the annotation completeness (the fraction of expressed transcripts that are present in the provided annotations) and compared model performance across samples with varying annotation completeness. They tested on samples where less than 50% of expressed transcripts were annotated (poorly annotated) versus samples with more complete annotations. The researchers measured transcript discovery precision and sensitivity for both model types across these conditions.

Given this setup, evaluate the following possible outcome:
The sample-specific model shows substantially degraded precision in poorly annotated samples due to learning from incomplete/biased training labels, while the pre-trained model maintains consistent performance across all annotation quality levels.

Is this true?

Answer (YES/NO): NO